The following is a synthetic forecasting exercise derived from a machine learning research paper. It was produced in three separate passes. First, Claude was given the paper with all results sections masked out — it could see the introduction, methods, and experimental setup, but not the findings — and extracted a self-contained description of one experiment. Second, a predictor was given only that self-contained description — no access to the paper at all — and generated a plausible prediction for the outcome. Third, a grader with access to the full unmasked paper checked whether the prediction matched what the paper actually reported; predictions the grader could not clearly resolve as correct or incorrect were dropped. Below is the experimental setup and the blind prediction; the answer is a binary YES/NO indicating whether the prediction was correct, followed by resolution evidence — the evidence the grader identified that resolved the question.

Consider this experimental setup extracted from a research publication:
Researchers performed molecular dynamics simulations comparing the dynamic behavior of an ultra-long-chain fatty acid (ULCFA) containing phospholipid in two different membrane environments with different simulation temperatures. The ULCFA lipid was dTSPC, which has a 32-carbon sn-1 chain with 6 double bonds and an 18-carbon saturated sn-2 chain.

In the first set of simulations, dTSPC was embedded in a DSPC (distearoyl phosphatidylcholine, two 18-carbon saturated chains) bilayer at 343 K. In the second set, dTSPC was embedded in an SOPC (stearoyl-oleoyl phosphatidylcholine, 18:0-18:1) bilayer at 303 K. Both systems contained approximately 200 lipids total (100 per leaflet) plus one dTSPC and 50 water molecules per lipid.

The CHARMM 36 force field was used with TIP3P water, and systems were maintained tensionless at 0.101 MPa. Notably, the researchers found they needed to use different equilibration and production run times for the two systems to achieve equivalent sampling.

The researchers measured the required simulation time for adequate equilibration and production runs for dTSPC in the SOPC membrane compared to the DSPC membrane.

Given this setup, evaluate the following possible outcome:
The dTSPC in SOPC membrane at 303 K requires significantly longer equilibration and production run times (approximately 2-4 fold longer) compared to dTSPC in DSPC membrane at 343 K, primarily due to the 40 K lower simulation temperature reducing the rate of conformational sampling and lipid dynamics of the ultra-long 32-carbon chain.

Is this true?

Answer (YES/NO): YES